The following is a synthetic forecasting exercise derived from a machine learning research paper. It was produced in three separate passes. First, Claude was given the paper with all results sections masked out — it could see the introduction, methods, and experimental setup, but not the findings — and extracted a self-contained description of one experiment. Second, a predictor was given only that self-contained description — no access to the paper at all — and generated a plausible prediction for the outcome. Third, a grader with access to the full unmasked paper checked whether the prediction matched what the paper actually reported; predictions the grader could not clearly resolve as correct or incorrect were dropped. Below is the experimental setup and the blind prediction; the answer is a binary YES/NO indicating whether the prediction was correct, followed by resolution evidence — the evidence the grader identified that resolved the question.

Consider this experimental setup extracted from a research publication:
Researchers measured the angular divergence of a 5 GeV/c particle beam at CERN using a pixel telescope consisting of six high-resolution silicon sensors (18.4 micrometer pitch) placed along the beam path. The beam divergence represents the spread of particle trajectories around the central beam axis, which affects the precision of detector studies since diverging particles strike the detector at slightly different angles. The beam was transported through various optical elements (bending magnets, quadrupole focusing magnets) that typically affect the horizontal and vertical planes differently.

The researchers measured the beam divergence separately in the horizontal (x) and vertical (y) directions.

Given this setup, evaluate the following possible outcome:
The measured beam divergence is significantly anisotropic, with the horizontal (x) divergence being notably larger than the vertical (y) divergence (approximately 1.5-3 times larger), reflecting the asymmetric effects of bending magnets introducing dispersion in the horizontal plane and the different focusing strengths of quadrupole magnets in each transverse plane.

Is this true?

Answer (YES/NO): YES